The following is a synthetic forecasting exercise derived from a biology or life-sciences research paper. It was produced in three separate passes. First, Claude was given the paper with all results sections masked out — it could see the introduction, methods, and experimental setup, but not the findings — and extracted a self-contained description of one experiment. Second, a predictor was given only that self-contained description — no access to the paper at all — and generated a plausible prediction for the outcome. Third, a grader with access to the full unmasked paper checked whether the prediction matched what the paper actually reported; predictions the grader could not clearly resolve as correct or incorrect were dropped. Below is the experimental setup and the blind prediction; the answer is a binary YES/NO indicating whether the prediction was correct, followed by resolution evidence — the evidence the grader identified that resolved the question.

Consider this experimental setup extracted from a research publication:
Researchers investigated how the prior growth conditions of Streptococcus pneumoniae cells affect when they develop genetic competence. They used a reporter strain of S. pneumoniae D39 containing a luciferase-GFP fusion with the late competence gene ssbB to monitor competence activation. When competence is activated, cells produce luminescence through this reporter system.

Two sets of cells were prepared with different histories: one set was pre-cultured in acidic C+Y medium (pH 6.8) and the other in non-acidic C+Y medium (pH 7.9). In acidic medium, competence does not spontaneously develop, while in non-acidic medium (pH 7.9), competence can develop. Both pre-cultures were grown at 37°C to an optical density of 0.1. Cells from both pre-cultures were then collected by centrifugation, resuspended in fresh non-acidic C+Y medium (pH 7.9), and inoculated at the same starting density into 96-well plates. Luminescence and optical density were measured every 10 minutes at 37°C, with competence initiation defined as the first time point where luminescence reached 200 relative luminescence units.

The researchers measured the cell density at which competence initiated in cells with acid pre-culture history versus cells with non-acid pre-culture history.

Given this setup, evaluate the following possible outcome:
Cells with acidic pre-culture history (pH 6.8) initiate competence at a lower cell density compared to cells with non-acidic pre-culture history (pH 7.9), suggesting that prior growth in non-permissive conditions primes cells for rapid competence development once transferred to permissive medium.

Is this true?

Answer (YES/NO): NO